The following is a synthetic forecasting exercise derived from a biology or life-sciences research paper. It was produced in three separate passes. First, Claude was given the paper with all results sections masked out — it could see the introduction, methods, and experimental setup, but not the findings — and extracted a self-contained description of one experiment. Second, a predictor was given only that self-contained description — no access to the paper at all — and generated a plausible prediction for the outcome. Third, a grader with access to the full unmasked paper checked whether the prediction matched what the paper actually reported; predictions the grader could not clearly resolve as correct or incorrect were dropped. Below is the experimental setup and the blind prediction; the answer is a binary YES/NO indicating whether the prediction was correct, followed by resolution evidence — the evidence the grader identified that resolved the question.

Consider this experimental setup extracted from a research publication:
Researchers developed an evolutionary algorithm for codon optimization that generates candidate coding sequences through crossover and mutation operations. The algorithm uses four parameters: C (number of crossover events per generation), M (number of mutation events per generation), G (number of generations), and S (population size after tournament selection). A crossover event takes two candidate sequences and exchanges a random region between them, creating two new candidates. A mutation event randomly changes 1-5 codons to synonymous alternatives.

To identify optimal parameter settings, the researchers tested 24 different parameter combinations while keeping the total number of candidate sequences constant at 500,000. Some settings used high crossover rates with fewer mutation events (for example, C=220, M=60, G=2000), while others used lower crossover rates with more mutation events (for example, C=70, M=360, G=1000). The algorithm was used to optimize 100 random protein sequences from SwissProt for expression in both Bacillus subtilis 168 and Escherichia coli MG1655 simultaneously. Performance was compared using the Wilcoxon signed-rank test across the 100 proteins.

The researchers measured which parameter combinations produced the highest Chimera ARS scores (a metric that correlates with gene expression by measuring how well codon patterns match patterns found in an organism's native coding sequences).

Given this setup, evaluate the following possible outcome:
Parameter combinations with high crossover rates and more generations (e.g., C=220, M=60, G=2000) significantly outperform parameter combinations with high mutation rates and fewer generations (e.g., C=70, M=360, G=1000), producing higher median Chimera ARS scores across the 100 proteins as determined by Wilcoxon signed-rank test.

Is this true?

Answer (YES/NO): NO